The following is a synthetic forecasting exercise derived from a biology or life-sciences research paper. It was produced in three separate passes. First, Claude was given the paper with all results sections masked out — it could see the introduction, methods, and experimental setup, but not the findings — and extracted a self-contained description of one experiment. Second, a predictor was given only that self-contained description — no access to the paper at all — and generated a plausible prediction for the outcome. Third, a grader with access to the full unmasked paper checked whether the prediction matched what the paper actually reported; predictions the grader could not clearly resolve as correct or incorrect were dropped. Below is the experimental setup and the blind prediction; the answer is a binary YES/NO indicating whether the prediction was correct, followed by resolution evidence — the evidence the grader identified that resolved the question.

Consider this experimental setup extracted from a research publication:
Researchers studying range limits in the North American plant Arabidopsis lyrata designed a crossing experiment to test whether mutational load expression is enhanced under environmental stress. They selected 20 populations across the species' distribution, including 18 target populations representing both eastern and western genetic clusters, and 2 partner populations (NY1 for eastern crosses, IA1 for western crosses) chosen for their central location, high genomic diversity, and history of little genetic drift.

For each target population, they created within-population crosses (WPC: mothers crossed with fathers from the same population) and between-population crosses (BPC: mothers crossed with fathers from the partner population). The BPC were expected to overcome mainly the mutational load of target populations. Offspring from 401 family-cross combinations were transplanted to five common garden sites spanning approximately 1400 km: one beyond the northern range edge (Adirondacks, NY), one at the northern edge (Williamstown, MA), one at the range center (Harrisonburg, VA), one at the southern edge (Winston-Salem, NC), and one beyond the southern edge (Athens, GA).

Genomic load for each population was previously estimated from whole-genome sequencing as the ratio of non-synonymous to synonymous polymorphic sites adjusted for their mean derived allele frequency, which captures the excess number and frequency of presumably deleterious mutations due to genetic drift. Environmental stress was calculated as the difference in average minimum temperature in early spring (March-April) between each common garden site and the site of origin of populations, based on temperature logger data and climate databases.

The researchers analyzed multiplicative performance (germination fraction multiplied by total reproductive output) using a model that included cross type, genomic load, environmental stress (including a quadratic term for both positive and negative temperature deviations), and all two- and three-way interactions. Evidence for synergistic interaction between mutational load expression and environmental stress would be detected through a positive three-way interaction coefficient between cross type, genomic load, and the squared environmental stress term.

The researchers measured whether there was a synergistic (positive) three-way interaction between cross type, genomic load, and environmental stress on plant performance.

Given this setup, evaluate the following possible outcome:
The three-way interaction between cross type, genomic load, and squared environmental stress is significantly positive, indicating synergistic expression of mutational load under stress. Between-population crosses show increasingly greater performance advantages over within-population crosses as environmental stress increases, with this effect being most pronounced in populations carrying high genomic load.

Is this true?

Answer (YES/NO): NO